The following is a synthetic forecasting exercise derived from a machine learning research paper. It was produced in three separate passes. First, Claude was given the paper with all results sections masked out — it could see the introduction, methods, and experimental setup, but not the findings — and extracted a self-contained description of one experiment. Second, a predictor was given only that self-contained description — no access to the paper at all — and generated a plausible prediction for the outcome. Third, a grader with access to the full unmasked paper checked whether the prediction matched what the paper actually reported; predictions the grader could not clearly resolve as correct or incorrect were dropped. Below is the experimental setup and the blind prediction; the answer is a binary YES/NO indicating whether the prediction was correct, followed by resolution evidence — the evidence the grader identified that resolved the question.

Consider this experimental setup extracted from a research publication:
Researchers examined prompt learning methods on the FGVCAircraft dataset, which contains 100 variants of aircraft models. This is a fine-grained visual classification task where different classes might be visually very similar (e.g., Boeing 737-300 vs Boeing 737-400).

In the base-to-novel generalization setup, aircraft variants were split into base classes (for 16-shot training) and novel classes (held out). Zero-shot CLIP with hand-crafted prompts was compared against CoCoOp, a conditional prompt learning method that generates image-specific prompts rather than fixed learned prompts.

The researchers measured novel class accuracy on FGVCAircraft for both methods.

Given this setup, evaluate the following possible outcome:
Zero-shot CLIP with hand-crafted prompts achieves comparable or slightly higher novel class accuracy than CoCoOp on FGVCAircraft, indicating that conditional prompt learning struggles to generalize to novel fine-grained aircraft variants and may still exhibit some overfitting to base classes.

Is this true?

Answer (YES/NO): NO